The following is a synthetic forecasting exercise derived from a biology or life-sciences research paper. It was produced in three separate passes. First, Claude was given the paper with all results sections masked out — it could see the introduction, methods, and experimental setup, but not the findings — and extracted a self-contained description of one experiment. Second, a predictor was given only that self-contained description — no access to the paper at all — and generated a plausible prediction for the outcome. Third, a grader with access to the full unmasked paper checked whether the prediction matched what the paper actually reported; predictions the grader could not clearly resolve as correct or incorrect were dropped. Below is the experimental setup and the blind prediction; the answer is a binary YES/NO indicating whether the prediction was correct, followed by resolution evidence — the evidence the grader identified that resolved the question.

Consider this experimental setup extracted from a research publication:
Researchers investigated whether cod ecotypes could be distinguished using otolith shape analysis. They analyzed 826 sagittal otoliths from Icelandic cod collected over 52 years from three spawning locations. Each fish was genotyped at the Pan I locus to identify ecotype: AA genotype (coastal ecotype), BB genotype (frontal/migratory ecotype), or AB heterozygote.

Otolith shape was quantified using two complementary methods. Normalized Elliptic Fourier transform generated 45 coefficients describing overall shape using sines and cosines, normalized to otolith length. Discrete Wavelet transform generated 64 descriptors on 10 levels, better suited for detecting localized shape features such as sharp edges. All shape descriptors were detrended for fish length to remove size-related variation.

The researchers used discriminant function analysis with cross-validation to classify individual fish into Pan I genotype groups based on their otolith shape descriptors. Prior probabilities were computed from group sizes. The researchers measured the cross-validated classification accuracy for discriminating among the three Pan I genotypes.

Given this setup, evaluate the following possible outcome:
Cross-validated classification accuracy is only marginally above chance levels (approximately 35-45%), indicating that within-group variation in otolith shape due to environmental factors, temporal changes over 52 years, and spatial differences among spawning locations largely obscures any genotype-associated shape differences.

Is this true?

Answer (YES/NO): NO